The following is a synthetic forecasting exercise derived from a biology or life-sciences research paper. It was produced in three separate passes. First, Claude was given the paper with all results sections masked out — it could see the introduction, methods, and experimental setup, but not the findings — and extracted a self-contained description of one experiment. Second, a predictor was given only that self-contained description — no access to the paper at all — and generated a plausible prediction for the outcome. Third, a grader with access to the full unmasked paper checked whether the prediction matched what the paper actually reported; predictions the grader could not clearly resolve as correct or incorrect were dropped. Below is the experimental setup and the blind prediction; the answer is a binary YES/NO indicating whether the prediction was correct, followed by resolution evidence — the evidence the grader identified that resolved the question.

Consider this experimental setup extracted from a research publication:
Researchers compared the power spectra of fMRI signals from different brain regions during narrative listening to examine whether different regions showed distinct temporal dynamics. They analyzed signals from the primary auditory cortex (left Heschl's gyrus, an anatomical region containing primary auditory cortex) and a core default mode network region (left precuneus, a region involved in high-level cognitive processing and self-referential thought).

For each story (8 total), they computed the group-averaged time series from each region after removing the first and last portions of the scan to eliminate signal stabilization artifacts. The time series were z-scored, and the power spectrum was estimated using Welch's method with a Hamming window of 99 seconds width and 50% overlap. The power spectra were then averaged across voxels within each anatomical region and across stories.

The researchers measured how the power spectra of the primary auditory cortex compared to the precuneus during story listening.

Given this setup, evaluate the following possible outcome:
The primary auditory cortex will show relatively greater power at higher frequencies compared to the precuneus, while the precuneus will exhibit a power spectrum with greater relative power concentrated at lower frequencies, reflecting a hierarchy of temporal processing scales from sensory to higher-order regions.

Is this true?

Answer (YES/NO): YES